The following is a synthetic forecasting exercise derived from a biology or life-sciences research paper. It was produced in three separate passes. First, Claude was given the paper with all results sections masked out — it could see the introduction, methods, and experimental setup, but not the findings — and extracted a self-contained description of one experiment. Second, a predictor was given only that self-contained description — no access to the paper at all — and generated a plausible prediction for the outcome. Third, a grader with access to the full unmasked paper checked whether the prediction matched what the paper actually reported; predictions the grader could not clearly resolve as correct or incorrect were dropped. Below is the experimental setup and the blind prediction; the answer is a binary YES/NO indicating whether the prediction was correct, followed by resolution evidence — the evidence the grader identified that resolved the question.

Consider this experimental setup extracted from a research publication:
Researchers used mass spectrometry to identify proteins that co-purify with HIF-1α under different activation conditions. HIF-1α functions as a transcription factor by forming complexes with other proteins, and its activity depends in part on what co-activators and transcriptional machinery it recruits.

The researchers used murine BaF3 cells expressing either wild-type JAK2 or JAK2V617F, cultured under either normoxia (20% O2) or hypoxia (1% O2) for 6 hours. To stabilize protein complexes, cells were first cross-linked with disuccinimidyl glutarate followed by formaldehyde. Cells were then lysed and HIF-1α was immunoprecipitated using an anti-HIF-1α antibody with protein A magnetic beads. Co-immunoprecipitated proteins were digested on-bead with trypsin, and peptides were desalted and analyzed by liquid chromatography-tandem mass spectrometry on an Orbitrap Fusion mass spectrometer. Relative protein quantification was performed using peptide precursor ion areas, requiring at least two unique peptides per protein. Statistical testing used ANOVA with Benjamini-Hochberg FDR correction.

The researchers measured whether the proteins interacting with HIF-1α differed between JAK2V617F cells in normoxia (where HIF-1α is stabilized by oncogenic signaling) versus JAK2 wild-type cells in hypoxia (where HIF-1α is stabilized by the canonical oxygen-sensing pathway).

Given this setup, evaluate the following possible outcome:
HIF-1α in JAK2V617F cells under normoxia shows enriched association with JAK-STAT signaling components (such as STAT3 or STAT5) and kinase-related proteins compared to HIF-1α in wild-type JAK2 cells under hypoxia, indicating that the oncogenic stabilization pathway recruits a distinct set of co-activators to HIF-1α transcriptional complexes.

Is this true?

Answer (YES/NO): NO